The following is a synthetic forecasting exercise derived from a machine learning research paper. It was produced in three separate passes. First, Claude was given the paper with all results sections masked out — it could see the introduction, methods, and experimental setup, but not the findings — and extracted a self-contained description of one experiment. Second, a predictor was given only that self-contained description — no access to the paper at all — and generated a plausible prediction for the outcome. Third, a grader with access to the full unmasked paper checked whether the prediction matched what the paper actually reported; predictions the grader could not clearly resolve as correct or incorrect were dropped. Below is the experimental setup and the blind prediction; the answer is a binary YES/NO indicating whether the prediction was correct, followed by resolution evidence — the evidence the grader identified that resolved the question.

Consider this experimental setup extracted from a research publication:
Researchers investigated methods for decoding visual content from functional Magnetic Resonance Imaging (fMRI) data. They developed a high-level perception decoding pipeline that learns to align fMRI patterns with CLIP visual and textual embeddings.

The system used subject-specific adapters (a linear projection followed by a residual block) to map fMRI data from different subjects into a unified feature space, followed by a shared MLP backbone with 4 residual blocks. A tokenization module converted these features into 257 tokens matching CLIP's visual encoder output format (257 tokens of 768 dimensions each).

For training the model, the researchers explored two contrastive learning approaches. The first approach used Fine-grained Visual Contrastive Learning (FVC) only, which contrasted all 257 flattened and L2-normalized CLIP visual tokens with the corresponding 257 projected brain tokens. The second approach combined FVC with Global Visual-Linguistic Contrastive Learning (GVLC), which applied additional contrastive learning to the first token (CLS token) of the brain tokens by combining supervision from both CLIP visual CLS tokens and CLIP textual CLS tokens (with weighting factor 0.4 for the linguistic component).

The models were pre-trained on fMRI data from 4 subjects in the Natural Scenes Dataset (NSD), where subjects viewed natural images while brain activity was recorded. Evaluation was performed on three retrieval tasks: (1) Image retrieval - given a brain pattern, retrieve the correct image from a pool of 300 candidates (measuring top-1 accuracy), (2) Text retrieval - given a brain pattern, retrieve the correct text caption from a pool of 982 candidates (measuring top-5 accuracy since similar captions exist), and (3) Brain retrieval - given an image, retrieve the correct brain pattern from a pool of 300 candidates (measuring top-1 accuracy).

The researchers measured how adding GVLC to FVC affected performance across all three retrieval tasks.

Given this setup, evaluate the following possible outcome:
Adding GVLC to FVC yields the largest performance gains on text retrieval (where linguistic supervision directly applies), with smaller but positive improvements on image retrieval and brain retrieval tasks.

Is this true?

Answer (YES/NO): NO